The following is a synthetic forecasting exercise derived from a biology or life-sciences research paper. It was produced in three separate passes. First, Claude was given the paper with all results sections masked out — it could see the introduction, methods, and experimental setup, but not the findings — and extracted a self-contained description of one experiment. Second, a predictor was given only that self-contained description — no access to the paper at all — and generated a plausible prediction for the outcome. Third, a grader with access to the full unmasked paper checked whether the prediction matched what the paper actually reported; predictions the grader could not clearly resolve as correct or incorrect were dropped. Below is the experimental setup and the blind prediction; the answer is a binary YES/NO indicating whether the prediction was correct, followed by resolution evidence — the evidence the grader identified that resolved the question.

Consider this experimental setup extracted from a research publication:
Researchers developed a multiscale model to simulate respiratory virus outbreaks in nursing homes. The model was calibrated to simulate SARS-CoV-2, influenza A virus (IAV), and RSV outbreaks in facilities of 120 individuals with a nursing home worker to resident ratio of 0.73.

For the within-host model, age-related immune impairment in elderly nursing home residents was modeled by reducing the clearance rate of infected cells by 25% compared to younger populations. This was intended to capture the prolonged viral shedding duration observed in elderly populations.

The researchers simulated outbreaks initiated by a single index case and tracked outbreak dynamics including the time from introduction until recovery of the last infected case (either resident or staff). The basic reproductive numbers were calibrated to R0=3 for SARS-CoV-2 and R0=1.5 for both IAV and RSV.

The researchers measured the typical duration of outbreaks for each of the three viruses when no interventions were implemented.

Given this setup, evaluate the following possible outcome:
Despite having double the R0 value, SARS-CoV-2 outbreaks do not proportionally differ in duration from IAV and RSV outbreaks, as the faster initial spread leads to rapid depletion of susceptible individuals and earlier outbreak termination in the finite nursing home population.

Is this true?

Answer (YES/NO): NO